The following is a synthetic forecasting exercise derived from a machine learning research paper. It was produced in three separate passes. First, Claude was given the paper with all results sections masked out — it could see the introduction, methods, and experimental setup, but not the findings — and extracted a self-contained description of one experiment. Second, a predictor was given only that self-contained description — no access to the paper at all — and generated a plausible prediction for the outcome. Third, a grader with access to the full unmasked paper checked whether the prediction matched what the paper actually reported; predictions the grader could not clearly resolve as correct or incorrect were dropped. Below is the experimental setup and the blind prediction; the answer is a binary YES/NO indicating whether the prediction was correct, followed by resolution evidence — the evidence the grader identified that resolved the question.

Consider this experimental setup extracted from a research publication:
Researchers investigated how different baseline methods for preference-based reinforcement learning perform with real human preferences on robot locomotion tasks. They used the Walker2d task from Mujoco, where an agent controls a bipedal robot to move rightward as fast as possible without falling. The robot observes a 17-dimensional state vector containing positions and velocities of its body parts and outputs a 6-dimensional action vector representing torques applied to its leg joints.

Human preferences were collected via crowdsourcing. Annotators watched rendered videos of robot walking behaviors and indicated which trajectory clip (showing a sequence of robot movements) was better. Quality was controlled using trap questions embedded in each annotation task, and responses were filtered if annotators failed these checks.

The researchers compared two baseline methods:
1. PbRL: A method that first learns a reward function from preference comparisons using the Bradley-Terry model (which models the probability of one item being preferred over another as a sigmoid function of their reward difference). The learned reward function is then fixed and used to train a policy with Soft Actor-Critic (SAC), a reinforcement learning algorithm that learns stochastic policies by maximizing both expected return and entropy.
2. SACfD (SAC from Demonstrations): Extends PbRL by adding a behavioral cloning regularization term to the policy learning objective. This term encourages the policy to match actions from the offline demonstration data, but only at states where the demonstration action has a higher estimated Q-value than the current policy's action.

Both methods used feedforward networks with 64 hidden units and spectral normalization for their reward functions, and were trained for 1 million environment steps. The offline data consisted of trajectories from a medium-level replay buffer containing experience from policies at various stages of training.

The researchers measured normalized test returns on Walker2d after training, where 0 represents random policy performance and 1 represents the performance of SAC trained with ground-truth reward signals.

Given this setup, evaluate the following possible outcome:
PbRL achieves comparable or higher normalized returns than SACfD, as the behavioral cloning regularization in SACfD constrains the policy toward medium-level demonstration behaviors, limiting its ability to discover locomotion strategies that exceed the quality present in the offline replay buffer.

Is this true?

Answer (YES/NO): YES